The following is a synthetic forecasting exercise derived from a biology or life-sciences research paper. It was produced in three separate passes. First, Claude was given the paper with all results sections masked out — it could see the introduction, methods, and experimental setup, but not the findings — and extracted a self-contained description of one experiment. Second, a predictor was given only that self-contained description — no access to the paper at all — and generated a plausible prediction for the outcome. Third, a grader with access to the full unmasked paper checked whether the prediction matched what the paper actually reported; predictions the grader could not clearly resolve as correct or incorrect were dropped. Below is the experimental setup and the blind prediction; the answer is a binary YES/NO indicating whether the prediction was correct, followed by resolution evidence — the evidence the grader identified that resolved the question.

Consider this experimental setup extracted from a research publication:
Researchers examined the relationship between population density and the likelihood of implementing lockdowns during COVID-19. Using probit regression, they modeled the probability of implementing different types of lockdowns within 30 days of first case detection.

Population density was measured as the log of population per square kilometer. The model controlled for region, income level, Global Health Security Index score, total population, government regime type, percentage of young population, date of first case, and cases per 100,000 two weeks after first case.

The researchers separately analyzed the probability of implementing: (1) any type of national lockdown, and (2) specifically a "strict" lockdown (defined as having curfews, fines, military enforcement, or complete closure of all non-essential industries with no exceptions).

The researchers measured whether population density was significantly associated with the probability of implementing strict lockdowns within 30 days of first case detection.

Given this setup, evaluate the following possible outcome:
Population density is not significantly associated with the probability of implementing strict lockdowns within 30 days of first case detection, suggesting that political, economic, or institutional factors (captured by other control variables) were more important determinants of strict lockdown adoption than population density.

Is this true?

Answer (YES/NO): NO